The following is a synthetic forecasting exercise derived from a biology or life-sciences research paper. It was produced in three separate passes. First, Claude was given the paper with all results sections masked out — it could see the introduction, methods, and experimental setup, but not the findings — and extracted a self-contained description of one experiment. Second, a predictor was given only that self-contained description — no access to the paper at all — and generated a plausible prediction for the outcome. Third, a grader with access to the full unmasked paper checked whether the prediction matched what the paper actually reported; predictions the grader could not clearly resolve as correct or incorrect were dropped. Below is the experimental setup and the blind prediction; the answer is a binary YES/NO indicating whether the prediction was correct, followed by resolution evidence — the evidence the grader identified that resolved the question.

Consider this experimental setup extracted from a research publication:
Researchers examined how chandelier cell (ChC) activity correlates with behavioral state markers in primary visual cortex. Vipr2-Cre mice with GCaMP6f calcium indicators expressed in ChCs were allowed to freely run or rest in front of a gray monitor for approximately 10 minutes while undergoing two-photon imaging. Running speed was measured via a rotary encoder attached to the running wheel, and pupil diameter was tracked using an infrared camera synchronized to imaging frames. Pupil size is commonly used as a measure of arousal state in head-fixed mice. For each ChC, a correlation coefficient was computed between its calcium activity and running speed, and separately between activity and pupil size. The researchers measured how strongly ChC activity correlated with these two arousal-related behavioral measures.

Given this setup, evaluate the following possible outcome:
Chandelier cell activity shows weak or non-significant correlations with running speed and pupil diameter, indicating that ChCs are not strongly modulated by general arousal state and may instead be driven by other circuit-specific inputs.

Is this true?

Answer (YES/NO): NO